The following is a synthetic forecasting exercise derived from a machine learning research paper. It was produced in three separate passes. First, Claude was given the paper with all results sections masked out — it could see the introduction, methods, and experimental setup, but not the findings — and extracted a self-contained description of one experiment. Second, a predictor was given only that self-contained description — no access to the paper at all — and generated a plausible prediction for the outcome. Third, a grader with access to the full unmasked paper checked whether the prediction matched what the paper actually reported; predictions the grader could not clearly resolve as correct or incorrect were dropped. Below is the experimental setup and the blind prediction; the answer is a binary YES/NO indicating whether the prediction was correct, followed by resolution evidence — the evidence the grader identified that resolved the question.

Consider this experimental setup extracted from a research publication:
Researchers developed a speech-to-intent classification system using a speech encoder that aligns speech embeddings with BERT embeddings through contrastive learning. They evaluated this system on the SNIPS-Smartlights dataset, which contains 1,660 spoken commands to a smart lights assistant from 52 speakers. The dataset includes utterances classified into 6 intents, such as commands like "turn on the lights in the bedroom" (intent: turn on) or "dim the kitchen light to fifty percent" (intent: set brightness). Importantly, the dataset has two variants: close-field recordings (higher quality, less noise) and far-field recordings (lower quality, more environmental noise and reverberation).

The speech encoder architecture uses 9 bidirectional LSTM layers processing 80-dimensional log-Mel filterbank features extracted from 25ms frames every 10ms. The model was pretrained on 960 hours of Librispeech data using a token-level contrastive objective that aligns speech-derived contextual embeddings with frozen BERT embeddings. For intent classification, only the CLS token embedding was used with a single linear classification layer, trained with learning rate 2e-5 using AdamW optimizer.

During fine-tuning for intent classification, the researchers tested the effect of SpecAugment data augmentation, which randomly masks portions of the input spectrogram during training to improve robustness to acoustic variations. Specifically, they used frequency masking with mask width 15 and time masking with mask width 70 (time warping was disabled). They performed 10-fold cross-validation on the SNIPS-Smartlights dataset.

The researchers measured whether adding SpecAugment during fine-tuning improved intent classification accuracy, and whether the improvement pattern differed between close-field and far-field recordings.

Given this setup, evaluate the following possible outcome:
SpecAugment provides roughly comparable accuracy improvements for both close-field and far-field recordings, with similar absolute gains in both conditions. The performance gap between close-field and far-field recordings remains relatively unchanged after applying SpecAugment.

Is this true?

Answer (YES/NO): NO